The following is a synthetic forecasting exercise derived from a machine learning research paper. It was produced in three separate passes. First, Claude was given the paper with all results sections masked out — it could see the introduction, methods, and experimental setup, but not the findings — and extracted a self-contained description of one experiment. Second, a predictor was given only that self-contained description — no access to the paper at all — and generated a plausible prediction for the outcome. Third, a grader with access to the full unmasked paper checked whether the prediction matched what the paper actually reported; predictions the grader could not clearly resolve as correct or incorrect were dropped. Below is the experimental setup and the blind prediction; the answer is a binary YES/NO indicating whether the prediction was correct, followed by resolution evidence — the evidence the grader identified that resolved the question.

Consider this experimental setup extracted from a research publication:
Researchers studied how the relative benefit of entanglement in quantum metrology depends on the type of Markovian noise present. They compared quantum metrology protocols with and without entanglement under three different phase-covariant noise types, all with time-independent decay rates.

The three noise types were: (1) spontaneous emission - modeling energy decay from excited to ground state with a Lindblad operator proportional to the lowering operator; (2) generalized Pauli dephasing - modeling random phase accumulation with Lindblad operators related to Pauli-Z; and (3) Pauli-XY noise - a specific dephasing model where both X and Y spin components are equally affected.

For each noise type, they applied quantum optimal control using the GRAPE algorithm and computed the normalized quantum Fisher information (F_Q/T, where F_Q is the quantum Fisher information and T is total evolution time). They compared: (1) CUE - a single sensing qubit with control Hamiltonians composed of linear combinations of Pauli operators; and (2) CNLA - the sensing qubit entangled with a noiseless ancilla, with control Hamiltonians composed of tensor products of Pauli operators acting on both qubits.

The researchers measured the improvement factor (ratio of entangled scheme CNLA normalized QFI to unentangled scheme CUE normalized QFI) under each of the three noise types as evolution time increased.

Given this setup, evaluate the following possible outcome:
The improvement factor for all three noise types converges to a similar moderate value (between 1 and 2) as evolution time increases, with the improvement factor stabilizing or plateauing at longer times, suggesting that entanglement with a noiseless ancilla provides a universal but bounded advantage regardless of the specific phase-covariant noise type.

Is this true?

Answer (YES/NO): NO